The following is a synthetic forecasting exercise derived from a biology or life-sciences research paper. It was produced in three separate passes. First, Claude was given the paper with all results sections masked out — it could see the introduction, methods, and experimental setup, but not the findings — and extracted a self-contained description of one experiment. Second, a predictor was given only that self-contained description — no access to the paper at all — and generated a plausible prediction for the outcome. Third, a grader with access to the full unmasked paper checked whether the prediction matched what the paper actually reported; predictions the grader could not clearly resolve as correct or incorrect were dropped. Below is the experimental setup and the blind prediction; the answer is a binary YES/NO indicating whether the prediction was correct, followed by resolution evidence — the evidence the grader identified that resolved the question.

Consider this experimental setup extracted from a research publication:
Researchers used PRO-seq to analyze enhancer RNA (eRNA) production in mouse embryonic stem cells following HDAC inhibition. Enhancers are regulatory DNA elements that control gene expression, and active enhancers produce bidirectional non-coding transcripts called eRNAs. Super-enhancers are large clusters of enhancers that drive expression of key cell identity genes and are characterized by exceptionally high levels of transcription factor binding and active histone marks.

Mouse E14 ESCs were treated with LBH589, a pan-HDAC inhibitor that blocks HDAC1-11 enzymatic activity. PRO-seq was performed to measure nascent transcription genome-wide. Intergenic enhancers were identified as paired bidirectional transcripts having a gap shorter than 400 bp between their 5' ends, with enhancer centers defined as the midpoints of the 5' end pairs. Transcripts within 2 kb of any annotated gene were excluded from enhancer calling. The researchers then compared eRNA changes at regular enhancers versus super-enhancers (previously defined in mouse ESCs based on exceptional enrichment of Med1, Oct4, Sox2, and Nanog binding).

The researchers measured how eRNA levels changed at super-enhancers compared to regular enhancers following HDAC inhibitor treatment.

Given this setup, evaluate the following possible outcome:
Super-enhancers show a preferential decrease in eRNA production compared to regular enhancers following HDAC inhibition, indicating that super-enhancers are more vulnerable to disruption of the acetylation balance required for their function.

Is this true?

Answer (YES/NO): YES